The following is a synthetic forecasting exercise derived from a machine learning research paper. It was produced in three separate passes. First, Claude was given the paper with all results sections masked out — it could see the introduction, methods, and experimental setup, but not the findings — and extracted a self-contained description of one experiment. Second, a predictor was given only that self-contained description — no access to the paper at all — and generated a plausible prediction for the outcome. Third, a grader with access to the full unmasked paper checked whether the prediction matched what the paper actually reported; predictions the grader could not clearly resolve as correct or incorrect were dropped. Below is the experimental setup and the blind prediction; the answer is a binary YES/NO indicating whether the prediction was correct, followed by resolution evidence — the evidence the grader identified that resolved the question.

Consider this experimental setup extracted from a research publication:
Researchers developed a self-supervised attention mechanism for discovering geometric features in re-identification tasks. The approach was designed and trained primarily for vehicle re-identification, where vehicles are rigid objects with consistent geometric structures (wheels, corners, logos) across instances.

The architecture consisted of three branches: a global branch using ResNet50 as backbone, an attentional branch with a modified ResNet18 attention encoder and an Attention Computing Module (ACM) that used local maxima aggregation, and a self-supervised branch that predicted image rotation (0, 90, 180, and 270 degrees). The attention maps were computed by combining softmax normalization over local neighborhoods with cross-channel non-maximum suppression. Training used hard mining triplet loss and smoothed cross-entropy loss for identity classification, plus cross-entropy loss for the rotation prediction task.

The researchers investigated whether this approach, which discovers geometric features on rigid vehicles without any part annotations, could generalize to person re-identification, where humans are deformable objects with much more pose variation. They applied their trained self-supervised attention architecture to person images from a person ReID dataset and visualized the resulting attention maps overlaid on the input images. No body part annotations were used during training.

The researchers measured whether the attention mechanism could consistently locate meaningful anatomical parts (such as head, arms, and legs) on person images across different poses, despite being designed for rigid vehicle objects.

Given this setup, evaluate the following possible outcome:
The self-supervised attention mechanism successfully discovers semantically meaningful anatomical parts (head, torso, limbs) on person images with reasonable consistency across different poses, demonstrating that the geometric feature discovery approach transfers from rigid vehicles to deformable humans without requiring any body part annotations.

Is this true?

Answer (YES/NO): YES